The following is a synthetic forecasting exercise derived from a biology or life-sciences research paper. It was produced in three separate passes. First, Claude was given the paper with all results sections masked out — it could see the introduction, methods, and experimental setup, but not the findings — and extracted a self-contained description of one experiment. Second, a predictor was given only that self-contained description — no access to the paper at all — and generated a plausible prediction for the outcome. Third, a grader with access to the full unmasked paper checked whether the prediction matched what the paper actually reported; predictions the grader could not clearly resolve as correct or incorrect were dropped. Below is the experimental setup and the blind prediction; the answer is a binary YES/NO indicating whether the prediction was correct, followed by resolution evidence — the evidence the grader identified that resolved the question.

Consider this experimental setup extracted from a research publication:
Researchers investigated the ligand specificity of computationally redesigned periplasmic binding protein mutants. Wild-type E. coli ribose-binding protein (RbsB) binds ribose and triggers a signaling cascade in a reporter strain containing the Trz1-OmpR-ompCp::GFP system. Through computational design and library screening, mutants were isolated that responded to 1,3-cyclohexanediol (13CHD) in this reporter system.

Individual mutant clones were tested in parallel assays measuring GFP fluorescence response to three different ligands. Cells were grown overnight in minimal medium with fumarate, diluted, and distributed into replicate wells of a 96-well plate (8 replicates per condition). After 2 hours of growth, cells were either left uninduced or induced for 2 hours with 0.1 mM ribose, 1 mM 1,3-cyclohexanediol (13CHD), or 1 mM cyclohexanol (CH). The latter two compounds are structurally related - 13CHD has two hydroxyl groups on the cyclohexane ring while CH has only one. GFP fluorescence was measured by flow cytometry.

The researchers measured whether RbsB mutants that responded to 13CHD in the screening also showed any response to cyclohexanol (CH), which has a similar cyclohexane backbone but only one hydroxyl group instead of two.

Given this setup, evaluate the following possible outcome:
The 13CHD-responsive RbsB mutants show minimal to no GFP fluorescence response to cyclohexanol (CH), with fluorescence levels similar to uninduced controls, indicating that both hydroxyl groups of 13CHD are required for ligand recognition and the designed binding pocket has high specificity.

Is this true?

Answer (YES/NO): NO